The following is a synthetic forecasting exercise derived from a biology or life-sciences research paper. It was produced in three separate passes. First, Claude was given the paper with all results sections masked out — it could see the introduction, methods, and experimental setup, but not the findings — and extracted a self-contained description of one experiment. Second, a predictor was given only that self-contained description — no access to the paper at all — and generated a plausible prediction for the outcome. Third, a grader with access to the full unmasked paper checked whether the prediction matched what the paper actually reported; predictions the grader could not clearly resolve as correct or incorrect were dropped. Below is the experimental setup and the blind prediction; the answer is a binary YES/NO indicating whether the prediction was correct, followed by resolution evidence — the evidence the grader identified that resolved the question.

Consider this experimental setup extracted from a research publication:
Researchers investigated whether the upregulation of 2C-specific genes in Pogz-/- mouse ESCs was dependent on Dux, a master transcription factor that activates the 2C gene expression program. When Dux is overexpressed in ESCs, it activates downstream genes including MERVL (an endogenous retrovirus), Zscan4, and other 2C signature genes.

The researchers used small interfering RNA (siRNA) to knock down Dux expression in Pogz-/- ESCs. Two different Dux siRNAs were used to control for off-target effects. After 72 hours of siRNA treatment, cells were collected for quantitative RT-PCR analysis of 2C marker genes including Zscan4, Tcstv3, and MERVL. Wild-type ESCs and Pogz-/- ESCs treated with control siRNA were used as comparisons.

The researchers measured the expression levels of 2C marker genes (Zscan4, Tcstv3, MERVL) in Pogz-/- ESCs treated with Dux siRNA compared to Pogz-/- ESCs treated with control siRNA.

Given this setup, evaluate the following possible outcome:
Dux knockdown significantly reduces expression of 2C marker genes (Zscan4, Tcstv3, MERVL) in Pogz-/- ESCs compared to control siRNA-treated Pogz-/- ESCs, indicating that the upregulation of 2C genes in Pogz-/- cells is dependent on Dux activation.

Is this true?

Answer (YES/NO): YES